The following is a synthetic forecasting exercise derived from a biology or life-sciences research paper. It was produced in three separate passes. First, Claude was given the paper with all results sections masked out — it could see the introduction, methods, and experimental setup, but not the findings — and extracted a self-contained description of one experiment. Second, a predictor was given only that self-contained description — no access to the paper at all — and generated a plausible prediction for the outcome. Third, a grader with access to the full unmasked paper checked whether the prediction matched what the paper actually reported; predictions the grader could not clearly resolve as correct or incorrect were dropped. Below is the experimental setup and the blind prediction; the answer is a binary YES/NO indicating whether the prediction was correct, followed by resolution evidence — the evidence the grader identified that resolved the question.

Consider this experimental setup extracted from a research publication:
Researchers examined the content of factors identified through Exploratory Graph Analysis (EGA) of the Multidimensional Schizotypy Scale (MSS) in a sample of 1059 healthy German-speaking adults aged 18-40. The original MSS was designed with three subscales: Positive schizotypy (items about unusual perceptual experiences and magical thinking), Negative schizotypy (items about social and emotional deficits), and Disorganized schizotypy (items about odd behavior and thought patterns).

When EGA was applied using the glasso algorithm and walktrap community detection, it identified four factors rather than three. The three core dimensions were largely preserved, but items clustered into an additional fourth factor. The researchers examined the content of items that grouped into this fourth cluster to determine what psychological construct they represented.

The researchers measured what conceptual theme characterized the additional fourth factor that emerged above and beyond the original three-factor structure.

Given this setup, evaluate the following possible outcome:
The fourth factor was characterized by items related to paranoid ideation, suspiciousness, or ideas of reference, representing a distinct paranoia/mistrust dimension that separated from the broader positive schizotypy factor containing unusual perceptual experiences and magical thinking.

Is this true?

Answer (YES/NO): NO